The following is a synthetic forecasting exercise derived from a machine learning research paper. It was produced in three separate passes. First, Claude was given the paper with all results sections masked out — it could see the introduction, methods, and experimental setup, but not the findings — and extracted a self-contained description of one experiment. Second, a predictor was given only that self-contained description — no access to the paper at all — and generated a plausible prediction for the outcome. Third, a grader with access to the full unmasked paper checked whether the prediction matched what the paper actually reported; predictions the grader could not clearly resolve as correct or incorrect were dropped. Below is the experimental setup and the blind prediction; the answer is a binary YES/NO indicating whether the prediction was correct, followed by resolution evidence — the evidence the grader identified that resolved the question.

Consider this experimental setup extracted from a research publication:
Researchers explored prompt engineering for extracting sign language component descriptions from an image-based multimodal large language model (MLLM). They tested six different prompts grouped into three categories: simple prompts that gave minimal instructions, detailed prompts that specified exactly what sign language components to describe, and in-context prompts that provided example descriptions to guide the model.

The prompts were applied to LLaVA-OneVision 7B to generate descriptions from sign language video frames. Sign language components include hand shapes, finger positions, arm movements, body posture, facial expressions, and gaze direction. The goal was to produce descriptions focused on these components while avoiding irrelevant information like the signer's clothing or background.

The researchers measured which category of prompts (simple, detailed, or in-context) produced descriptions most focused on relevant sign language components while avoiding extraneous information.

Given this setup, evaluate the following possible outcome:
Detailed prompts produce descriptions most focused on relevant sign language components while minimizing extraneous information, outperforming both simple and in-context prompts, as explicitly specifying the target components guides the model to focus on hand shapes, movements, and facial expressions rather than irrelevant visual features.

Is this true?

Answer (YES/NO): YES